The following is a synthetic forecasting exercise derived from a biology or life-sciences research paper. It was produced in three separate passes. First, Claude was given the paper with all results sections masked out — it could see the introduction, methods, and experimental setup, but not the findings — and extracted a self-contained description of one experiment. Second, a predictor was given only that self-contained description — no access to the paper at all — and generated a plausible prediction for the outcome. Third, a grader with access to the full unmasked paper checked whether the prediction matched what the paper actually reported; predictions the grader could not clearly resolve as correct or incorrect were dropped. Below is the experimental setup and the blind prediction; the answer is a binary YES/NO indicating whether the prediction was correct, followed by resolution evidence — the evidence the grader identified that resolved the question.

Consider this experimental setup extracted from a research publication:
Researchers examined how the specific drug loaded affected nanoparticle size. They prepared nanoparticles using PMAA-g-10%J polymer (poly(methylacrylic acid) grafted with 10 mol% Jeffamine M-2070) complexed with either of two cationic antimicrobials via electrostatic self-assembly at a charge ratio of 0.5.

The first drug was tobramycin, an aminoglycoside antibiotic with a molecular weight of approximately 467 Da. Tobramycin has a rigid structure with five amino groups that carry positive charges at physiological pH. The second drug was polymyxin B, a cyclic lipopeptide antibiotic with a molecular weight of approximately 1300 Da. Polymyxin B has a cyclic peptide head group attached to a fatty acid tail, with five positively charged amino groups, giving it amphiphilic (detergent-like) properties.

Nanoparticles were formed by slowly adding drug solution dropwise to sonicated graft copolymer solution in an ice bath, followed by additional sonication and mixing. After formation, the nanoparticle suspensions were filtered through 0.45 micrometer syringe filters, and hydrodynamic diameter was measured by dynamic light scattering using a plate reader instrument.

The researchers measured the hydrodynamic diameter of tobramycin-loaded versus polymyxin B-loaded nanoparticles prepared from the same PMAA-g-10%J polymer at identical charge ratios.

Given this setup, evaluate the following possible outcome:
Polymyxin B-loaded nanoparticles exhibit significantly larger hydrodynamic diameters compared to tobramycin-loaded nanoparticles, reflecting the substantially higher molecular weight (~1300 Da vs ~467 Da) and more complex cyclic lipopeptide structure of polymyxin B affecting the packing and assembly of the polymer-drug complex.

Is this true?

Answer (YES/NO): YES